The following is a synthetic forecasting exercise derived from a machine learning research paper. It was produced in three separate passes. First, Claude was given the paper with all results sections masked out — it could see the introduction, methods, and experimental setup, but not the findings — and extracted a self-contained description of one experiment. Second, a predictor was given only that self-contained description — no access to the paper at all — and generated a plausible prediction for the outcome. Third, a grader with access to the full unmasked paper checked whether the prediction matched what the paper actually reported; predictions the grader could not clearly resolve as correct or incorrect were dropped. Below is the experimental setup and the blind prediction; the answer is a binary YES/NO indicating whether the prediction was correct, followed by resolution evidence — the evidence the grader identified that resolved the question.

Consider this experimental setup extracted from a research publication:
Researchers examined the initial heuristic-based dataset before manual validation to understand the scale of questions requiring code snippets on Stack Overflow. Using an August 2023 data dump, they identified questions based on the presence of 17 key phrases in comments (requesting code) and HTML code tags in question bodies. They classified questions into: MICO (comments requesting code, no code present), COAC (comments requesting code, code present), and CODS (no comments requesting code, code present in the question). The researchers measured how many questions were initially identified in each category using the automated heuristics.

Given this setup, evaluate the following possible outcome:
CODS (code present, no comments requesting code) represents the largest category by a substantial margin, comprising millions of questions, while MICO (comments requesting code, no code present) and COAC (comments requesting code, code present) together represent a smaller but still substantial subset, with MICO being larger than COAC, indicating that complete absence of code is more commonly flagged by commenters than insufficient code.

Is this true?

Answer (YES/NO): NO